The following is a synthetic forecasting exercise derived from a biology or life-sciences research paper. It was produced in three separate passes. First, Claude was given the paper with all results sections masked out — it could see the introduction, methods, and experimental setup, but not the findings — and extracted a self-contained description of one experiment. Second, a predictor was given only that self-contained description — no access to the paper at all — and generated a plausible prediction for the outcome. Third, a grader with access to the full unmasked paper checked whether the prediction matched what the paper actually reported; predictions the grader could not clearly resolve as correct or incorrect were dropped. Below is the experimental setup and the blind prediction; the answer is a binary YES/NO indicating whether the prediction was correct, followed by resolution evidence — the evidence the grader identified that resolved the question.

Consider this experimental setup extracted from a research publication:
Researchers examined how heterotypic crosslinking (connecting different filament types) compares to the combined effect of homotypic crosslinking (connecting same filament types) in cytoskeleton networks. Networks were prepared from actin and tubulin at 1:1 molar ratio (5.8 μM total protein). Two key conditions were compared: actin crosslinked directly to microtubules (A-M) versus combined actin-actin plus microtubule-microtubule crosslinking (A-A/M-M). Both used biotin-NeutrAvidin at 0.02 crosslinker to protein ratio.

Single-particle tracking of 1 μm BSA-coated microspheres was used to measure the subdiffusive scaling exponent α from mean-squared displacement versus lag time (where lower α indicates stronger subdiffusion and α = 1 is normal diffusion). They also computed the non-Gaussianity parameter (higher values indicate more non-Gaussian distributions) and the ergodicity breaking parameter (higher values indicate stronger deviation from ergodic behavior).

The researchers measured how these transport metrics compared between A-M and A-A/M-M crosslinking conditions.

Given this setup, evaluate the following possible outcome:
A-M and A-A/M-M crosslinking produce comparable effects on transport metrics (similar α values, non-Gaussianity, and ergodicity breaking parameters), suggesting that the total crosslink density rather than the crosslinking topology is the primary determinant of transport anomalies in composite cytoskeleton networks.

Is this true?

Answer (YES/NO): NO